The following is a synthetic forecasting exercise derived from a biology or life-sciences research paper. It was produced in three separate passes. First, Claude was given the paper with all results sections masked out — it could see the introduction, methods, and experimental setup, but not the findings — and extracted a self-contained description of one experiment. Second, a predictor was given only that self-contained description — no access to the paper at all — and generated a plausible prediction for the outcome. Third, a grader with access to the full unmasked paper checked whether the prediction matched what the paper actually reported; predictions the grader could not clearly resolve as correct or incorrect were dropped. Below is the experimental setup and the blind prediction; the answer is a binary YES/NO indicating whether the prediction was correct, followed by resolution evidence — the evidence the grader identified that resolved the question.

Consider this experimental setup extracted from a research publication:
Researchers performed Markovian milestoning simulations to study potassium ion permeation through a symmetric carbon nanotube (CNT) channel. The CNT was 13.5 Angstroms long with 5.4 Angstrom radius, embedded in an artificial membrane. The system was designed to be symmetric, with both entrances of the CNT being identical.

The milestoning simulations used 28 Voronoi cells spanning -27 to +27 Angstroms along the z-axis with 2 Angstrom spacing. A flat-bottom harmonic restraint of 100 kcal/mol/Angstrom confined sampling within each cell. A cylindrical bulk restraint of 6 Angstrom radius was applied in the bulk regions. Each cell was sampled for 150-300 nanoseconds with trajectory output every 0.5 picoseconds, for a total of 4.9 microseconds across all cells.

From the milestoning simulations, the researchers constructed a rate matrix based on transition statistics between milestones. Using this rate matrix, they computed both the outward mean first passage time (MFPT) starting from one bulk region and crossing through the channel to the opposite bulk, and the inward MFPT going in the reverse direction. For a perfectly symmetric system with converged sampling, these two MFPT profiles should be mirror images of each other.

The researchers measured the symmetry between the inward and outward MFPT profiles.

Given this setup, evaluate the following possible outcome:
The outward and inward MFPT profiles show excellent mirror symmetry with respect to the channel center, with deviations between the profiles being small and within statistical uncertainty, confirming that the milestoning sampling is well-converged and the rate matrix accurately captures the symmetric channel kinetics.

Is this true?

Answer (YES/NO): YES